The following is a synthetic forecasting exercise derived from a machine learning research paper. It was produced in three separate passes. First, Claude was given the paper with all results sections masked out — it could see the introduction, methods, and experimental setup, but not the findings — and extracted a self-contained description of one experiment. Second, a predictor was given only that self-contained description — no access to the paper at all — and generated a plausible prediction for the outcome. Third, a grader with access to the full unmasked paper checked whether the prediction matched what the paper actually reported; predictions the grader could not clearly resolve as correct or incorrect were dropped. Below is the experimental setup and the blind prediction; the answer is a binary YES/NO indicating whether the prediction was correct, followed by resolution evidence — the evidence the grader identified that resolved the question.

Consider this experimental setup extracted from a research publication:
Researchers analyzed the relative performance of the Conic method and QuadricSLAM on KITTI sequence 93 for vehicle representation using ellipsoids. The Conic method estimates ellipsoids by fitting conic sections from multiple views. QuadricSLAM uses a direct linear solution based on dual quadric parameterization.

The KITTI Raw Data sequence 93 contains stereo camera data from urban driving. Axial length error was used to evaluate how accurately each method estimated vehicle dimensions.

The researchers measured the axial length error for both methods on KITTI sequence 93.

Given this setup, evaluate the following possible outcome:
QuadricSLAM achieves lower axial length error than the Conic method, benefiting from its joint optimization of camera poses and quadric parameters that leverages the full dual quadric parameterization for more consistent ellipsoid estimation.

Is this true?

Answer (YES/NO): YES